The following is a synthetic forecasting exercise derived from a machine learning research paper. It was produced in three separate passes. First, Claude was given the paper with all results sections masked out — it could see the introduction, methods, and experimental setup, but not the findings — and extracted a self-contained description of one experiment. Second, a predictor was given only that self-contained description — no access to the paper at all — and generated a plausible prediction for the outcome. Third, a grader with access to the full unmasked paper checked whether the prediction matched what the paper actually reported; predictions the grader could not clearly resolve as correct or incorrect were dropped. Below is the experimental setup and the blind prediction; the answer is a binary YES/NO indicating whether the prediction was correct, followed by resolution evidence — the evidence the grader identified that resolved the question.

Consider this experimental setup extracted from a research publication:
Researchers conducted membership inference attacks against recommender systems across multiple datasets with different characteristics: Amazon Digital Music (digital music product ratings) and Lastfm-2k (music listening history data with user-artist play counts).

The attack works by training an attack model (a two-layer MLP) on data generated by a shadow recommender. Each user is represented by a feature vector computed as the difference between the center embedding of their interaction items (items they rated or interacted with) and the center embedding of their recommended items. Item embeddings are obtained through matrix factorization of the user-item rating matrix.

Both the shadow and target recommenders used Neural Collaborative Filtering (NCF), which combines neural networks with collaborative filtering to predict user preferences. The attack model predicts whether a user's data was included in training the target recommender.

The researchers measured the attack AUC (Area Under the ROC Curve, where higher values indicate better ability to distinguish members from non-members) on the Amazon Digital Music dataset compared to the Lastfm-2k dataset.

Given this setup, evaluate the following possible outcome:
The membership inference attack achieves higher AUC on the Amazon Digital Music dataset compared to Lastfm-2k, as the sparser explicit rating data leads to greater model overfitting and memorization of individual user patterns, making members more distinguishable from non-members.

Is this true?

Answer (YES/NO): NO